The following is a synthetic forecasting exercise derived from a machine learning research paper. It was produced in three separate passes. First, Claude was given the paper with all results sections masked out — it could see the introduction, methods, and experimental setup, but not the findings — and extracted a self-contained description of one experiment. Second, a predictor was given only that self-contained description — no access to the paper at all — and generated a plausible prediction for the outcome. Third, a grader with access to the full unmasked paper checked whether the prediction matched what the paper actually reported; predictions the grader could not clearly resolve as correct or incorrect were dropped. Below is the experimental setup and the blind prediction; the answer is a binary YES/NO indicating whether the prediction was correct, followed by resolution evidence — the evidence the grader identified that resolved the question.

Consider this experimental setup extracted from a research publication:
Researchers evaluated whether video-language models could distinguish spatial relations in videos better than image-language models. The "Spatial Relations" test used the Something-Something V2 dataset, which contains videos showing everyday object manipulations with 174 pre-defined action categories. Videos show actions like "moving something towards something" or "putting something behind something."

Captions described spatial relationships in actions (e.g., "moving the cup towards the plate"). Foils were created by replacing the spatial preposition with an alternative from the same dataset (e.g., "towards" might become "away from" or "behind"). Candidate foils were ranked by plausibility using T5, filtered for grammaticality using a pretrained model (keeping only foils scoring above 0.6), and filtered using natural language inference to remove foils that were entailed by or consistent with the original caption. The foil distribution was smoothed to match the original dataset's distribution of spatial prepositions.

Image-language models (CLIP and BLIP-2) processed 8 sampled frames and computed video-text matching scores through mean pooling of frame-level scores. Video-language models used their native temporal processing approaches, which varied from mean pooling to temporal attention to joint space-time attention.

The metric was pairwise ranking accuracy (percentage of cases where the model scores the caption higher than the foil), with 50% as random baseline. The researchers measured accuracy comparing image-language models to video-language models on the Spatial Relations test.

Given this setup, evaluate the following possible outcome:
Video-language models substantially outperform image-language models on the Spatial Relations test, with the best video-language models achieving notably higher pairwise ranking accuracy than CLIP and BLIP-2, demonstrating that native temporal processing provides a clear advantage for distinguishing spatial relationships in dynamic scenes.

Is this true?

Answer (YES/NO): NO